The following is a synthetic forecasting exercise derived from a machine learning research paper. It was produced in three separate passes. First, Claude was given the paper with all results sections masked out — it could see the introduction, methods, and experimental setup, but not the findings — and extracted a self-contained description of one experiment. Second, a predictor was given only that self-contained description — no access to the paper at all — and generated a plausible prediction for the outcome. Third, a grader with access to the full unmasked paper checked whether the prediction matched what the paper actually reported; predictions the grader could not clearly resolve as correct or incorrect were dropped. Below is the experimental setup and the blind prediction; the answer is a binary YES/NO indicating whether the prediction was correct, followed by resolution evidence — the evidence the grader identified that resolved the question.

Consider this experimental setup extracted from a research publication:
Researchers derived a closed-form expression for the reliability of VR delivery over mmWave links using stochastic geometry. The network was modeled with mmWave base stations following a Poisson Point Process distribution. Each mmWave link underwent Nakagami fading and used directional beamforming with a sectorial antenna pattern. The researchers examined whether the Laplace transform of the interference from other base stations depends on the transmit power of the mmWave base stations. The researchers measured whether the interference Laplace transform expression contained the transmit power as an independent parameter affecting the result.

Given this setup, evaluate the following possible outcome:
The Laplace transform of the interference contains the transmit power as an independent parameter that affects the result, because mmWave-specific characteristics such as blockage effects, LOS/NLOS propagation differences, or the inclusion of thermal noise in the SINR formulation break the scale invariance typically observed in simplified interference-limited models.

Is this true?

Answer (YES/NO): NO